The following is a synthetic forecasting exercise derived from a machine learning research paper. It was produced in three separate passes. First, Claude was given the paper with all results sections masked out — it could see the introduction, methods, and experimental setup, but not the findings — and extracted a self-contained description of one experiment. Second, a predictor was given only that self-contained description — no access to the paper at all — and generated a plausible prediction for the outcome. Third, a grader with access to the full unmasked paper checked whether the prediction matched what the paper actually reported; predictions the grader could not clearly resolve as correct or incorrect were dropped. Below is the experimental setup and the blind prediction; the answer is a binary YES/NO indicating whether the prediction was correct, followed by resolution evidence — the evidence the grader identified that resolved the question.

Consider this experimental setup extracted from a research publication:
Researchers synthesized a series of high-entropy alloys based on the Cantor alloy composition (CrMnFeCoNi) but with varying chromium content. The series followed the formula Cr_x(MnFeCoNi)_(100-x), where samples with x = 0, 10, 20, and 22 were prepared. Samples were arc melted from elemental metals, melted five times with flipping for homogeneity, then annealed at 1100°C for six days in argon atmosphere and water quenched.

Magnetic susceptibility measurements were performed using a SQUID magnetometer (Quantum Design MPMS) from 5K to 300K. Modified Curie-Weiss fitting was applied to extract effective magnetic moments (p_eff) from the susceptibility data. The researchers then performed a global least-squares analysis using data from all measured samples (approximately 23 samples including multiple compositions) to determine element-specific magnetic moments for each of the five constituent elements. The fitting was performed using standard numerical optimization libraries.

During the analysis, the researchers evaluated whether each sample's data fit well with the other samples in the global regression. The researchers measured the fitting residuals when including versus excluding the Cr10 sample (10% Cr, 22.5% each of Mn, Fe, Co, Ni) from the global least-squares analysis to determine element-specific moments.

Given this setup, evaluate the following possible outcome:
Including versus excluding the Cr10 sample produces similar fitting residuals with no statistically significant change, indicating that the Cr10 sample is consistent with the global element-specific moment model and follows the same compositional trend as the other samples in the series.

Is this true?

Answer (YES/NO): NO